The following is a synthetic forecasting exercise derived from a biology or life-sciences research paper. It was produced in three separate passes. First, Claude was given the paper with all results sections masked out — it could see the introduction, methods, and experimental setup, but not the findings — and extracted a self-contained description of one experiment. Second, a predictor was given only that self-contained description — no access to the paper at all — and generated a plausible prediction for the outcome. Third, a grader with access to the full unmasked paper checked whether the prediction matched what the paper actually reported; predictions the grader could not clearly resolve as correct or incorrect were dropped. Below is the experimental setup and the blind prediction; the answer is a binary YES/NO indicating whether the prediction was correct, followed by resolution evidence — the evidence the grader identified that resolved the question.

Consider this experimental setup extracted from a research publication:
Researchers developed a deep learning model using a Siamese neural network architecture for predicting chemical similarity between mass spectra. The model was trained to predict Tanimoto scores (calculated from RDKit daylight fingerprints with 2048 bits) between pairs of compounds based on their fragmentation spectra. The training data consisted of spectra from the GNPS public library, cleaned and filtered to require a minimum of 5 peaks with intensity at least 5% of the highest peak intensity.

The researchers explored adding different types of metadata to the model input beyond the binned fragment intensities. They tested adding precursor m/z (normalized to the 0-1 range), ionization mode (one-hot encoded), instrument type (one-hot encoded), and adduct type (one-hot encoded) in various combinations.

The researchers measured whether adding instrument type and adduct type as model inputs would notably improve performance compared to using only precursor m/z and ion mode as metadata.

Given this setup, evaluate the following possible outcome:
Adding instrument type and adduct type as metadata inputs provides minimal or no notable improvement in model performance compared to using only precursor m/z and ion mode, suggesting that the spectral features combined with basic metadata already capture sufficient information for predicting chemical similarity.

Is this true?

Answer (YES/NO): YES